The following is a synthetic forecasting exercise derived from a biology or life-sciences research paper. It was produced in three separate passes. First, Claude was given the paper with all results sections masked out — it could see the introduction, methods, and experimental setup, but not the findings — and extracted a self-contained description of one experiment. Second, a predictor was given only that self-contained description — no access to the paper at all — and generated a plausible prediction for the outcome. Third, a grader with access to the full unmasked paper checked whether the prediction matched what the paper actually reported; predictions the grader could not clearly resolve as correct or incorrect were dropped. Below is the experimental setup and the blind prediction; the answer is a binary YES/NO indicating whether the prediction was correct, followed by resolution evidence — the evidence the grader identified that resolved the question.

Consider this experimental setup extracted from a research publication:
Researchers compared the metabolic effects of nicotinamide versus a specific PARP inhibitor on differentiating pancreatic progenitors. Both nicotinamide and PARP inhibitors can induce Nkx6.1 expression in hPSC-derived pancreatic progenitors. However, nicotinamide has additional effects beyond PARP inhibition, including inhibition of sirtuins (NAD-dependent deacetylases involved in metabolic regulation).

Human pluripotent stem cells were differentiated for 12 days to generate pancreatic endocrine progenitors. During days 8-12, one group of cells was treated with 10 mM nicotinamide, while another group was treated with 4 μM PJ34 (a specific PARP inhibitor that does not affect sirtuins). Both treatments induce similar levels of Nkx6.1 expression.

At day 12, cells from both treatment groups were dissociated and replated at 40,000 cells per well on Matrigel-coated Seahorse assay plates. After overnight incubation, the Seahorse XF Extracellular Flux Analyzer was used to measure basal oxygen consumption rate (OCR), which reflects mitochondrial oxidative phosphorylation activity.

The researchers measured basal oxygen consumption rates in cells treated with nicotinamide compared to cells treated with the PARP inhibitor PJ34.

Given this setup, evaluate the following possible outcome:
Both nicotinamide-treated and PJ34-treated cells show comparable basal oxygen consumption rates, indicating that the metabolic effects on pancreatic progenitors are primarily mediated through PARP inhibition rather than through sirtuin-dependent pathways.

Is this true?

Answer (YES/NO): NO